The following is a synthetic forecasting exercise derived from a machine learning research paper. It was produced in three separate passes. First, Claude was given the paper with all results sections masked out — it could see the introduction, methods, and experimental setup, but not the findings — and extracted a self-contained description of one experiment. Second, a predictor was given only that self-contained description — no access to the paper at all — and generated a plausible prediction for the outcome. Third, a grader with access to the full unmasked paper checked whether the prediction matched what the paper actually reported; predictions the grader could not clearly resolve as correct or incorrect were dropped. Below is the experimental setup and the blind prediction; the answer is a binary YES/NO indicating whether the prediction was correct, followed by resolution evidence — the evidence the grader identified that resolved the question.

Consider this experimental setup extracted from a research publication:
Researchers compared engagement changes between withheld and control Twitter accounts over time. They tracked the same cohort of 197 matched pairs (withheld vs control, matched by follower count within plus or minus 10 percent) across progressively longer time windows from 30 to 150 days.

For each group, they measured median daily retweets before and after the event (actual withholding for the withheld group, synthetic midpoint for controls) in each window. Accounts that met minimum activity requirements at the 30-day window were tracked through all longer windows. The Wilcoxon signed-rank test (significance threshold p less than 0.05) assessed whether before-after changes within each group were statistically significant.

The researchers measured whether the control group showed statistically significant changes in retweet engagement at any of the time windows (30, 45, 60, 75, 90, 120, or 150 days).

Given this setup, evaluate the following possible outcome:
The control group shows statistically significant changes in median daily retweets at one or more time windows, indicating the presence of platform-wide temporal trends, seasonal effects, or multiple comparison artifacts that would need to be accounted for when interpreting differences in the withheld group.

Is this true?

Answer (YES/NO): NO